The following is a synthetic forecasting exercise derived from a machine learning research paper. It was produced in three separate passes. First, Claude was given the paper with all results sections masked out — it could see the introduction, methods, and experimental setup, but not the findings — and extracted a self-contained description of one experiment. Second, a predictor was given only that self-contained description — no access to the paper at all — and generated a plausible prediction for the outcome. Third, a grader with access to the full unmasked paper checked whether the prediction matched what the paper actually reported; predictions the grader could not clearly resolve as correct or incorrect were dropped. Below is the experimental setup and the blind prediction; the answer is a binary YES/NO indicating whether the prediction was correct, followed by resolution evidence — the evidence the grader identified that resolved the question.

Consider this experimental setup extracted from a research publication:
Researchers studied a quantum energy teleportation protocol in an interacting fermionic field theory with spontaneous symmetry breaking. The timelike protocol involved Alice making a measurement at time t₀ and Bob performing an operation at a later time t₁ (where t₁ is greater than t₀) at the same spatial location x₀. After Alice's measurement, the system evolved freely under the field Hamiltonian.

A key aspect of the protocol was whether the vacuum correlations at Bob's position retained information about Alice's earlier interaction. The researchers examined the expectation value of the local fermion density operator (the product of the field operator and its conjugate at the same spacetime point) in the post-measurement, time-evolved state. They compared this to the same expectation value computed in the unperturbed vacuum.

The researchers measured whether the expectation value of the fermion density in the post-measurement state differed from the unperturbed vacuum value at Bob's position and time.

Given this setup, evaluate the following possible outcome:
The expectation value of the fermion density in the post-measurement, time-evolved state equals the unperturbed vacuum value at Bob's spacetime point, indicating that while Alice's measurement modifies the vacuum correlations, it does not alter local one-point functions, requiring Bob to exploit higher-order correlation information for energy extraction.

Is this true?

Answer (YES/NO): NO